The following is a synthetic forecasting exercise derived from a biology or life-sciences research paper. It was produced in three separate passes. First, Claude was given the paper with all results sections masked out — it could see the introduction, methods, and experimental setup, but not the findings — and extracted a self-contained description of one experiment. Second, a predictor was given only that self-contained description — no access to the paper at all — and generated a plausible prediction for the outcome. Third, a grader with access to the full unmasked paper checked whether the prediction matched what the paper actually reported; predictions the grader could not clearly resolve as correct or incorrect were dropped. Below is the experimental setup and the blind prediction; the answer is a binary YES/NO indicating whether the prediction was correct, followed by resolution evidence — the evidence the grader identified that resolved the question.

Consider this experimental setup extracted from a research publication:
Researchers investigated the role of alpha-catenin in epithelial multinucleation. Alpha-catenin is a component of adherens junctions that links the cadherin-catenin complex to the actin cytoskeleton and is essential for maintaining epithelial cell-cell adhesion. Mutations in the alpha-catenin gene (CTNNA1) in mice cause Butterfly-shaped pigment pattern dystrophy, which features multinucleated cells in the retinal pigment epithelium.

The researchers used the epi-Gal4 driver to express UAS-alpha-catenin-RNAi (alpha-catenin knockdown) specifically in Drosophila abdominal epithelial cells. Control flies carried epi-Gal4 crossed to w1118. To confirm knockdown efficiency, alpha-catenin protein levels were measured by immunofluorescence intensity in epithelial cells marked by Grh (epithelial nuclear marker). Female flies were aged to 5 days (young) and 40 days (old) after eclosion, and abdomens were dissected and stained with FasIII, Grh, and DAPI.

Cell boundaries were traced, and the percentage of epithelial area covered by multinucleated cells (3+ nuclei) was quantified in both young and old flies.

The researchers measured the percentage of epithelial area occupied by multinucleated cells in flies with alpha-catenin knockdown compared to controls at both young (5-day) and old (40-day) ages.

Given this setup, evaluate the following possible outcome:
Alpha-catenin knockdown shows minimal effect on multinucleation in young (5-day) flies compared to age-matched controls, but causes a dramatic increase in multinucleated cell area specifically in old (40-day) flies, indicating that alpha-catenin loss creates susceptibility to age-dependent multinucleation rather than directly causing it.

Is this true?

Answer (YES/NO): NO